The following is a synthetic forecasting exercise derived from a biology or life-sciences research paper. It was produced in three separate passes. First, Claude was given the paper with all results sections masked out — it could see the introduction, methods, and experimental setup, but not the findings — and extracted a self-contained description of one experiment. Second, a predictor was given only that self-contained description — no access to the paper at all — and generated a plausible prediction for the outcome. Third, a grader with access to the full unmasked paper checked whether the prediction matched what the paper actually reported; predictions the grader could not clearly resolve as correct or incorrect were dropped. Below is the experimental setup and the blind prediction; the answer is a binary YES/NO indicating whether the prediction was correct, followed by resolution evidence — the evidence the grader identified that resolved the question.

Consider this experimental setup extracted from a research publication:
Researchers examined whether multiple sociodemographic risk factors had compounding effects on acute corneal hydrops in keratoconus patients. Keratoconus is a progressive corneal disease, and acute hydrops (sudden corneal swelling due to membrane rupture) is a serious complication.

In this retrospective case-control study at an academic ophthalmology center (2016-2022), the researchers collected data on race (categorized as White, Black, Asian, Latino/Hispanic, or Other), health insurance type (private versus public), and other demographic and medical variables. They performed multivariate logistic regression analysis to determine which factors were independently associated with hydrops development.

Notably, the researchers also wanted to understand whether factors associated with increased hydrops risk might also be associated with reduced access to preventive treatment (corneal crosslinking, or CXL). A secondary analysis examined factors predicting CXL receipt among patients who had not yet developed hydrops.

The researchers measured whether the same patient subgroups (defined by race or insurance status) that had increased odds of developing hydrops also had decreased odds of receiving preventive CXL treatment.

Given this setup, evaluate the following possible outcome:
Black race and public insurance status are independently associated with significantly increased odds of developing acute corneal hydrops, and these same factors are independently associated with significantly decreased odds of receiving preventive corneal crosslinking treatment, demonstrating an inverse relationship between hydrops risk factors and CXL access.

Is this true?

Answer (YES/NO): YES